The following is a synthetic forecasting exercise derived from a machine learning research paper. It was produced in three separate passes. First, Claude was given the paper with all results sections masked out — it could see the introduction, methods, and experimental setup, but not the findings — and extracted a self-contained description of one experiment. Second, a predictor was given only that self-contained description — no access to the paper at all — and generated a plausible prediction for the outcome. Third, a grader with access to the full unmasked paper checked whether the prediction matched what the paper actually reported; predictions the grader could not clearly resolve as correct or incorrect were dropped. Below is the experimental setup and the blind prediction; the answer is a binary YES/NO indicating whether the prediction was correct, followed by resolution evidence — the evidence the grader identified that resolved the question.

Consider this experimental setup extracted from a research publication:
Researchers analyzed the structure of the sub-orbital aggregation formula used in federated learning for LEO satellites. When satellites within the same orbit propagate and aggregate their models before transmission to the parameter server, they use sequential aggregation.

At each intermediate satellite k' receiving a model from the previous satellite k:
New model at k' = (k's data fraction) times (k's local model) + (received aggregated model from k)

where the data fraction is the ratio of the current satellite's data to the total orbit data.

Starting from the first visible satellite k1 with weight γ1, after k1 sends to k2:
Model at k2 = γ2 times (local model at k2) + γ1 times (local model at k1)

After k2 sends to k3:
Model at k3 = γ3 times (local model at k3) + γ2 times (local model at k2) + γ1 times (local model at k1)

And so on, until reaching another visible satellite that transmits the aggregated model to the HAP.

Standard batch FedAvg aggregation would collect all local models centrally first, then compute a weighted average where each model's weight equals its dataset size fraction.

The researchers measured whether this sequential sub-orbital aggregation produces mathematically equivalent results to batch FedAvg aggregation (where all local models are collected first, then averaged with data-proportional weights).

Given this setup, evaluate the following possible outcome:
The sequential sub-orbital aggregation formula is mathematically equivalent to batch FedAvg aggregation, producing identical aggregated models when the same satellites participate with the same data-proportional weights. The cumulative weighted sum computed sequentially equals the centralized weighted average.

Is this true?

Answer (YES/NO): YES